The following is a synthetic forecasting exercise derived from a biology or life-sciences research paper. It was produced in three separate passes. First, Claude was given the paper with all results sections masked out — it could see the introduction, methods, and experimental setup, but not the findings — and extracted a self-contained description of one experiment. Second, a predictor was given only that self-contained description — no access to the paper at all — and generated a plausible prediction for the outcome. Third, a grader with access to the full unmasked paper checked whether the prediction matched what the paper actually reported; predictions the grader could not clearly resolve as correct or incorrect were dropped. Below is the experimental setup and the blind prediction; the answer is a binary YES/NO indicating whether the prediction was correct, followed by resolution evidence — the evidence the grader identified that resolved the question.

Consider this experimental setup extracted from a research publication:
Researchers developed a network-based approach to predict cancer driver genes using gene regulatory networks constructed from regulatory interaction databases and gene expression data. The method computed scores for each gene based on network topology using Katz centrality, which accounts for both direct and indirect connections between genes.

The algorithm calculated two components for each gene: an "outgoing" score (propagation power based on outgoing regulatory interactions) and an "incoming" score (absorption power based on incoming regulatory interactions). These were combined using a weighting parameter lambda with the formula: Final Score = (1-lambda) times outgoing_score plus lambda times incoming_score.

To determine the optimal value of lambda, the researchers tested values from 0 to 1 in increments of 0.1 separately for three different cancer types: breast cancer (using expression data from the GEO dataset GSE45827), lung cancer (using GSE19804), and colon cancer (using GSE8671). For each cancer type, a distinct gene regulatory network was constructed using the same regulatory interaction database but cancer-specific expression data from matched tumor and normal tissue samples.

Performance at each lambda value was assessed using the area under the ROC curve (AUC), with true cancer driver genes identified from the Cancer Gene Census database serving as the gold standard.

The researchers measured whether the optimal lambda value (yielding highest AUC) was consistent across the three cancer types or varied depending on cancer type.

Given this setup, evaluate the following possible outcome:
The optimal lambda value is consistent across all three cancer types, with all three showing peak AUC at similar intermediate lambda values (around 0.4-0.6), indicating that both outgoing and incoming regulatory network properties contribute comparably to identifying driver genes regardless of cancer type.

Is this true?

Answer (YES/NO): NO